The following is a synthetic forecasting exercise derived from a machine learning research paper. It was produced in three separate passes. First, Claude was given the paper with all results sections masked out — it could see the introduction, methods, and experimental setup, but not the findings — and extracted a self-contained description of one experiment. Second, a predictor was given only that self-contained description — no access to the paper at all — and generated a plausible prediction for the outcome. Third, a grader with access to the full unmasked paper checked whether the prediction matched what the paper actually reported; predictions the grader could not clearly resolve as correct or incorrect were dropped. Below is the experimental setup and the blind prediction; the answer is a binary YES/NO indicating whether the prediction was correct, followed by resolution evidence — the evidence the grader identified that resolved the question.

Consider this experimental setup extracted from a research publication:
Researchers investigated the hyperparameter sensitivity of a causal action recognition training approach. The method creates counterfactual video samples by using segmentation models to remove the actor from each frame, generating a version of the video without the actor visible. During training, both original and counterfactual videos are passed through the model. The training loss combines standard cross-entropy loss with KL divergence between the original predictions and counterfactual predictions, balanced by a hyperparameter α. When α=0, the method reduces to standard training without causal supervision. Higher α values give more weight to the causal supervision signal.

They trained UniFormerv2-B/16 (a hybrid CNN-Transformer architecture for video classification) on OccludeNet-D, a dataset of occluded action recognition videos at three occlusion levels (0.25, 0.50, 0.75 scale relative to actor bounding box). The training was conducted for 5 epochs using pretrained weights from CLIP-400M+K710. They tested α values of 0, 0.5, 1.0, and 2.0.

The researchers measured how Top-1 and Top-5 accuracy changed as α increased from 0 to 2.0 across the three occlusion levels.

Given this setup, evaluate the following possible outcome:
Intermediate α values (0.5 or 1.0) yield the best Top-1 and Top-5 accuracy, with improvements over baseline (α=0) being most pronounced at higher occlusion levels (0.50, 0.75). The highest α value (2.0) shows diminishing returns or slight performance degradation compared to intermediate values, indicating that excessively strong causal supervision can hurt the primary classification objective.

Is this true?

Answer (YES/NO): NO